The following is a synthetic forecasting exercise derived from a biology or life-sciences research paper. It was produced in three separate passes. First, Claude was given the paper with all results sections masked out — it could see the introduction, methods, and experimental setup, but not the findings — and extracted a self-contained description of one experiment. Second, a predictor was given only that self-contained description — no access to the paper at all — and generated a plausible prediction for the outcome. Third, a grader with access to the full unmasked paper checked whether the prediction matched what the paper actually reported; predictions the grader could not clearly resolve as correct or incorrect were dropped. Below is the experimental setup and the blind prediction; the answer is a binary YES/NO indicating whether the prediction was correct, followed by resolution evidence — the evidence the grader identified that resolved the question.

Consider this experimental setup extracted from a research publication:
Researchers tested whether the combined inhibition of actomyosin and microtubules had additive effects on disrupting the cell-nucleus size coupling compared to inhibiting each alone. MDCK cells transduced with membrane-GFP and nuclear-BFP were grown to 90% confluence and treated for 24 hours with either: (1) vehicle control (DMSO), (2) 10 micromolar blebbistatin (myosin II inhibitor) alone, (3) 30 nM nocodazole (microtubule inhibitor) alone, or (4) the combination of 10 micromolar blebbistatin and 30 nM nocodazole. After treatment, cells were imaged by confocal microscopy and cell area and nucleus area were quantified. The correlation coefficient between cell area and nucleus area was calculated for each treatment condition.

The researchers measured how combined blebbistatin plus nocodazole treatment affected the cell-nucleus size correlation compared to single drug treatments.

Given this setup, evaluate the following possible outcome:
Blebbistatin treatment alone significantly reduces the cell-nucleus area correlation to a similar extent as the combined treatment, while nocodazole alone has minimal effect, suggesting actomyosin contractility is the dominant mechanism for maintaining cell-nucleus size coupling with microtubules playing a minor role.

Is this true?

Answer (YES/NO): YES